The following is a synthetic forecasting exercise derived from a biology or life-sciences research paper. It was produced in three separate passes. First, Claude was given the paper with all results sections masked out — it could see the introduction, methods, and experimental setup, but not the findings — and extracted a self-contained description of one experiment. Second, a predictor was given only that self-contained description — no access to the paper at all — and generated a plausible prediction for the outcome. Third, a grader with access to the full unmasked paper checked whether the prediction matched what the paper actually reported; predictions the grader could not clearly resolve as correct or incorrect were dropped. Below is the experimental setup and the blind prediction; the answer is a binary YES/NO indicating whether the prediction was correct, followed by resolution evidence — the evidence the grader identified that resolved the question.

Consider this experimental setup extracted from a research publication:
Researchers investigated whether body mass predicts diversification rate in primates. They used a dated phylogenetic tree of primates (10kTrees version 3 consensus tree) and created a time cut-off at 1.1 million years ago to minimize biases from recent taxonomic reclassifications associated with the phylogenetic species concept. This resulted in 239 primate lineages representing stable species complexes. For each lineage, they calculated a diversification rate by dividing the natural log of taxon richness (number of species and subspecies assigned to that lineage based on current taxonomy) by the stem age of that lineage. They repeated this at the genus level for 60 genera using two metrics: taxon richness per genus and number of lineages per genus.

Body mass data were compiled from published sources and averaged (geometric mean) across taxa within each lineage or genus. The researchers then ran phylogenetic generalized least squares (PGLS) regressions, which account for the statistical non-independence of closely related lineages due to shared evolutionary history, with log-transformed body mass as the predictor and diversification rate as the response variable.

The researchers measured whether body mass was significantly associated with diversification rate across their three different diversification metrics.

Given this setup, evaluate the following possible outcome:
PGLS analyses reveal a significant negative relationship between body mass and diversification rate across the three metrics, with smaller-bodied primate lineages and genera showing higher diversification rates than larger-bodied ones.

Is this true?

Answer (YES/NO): NO